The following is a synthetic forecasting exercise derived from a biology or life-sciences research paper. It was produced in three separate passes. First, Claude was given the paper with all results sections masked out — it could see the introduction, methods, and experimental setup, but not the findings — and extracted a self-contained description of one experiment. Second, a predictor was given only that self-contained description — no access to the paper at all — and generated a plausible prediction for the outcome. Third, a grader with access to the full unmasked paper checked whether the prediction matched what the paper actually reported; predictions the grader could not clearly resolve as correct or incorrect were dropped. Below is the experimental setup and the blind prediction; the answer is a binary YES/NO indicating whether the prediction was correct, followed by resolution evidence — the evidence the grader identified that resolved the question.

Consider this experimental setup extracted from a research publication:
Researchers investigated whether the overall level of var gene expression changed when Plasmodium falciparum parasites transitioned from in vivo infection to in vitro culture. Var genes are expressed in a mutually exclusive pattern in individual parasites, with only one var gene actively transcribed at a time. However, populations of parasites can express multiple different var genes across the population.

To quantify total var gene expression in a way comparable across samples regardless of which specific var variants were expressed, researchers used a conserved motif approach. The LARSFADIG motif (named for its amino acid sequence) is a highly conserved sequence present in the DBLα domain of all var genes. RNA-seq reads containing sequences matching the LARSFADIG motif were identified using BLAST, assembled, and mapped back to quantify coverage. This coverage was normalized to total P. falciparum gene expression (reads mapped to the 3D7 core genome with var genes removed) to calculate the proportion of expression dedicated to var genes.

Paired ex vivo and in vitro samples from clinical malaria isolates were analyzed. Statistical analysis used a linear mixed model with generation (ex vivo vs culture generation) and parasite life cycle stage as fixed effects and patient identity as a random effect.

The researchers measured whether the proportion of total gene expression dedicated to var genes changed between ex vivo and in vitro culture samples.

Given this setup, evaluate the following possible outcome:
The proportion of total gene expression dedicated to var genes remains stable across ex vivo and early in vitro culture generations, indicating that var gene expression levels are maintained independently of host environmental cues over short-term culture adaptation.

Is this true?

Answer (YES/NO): YES